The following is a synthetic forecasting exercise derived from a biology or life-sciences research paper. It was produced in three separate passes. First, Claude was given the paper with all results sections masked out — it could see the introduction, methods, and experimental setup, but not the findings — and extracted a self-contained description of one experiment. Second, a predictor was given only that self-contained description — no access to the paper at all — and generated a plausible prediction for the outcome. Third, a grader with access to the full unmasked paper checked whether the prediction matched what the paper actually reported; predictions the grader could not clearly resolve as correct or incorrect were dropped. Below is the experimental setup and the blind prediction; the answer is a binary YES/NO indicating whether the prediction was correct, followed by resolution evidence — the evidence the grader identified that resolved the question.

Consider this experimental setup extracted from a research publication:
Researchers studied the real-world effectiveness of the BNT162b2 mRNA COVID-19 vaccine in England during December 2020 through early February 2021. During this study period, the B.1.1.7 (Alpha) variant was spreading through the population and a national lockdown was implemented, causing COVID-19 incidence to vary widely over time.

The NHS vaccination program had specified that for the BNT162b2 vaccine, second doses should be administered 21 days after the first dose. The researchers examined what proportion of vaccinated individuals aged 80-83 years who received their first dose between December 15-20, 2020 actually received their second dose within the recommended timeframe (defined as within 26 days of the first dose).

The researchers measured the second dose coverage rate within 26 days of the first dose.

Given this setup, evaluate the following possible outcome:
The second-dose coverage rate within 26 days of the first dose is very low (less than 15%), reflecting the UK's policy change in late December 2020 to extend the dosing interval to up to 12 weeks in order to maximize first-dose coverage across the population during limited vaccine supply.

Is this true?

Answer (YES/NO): NO